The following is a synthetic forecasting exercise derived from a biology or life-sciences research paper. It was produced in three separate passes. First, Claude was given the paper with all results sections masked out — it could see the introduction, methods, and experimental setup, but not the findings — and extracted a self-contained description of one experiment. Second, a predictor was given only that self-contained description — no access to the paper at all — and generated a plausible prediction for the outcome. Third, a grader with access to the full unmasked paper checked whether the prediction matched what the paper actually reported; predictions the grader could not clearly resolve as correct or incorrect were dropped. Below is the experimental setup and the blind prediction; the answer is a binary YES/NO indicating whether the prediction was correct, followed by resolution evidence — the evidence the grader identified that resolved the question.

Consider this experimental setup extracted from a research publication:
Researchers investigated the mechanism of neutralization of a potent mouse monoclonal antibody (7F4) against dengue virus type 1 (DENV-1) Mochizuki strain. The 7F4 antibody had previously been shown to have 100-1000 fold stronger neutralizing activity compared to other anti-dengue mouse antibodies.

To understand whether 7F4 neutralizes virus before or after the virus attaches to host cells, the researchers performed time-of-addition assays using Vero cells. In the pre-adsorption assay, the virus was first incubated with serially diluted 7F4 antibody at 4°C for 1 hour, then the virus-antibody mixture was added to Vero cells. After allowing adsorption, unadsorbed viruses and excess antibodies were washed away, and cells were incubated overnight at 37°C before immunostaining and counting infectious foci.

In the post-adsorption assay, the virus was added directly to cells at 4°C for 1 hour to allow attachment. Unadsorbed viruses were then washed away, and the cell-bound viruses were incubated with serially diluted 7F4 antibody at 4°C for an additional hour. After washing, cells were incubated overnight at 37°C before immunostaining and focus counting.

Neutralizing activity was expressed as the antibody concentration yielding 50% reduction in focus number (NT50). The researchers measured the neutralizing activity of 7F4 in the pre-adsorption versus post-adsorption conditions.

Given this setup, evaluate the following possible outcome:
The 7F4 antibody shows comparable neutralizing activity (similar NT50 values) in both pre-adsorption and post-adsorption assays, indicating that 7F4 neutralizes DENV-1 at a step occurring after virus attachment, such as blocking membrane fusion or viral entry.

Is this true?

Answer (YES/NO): NO